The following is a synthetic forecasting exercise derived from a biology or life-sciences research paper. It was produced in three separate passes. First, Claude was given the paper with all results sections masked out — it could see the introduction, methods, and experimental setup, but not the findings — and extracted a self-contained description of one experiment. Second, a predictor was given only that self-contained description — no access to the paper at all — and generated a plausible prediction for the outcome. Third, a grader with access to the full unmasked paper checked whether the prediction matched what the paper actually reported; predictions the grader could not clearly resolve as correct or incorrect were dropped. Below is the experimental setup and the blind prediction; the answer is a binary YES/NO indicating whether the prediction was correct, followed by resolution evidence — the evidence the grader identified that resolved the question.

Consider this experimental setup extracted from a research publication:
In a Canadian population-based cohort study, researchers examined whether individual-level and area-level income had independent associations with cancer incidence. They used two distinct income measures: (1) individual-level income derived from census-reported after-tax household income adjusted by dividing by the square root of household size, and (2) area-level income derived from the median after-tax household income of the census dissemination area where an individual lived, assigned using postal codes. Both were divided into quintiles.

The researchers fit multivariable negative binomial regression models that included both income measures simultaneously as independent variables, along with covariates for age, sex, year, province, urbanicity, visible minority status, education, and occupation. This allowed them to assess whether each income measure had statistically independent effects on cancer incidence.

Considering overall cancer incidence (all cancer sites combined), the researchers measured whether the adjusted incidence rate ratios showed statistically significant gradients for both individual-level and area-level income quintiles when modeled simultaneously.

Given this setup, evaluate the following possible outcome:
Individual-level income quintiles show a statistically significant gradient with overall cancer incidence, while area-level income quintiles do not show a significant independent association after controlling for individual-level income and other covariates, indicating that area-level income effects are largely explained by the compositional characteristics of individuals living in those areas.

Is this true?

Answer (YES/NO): NO